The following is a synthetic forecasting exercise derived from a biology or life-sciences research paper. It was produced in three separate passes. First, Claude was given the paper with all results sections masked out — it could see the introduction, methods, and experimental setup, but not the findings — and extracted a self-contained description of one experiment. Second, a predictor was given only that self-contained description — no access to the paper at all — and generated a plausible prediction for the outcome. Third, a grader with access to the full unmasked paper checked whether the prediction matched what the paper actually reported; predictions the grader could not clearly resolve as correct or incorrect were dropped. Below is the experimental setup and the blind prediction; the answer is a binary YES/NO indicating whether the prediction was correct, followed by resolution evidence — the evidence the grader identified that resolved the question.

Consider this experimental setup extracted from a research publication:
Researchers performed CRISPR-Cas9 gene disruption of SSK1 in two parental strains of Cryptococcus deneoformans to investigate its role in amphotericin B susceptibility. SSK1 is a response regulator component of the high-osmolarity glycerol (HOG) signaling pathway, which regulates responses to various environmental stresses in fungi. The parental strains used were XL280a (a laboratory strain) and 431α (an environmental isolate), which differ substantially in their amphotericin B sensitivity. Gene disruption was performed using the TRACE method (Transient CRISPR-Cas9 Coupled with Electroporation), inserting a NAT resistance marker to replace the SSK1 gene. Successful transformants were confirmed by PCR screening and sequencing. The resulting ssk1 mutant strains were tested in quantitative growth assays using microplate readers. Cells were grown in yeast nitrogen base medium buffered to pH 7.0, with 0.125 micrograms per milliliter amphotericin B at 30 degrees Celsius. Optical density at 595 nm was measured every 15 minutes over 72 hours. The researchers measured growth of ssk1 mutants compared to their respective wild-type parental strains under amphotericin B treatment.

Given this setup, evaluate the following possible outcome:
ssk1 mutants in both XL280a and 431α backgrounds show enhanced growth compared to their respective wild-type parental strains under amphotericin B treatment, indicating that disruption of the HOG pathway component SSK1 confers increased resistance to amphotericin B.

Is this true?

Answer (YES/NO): NO